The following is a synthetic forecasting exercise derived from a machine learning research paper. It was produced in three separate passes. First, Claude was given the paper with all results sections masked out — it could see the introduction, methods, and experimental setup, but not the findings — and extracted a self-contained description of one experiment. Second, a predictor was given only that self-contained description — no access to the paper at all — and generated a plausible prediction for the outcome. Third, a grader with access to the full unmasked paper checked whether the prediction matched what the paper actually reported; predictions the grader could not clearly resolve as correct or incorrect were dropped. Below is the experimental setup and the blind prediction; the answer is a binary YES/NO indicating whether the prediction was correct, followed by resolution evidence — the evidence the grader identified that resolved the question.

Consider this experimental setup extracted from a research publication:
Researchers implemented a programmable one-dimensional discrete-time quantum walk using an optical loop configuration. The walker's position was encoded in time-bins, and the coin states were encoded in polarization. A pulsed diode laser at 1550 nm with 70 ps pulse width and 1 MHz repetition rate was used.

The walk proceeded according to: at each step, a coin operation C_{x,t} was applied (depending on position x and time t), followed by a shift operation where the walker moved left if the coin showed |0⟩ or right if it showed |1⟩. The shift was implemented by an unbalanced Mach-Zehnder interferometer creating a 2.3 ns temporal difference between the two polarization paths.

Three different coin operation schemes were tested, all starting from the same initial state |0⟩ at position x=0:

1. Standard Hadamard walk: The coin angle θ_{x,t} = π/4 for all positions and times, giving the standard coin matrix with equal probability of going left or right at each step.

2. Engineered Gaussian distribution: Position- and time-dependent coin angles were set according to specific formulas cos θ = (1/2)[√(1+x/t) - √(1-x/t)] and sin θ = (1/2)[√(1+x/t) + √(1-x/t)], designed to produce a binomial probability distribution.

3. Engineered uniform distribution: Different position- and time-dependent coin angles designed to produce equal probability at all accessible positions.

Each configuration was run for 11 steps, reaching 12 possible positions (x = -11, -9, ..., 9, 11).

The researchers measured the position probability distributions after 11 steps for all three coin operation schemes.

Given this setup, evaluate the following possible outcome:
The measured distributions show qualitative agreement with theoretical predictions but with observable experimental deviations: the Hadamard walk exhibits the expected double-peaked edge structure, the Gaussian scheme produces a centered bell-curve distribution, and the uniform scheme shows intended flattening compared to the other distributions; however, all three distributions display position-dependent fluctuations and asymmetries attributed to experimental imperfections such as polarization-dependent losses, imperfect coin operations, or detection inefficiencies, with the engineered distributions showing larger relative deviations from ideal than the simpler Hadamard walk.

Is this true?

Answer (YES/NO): NO